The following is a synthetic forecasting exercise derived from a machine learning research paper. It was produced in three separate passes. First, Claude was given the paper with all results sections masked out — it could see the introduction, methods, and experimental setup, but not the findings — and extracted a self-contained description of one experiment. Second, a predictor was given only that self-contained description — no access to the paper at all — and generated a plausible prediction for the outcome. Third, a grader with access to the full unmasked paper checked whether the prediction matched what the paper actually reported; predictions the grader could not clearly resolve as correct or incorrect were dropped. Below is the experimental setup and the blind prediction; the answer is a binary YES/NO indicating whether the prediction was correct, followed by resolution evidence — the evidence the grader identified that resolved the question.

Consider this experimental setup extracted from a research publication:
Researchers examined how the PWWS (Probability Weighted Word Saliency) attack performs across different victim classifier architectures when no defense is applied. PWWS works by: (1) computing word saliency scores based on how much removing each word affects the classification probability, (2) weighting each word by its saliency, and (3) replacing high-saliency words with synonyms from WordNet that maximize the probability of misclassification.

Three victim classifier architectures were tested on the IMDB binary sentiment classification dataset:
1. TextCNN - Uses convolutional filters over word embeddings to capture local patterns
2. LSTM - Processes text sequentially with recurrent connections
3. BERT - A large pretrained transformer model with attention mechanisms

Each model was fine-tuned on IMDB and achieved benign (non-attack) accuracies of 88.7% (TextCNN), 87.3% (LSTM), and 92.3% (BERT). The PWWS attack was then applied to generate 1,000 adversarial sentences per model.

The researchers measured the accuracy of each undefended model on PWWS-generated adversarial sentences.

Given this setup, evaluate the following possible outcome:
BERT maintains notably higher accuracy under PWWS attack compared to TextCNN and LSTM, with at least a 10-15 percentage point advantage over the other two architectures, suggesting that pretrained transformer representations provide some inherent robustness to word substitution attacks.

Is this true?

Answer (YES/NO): YES